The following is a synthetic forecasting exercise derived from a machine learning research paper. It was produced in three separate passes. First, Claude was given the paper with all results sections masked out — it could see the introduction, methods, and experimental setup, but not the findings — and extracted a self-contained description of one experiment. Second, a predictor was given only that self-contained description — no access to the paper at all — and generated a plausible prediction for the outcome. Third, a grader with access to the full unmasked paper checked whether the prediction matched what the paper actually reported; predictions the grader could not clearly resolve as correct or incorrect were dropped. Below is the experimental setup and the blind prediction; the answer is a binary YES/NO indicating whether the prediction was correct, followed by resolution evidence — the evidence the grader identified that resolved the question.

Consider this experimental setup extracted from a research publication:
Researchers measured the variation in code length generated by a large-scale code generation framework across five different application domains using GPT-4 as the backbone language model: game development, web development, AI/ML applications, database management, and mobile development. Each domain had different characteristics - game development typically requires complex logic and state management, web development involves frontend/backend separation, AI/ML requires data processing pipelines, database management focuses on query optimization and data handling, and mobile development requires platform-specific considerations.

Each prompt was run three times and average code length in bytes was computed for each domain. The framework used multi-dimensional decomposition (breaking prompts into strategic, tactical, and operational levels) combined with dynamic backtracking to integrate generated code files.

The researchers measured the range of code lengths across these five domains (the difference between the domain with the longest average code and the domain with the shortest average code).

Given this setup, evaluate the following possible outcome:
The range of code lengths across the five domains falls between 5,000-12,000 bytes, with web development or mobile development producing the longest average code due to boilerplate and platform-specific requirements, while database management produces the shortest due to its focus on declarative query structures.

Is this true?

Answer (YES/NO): NO